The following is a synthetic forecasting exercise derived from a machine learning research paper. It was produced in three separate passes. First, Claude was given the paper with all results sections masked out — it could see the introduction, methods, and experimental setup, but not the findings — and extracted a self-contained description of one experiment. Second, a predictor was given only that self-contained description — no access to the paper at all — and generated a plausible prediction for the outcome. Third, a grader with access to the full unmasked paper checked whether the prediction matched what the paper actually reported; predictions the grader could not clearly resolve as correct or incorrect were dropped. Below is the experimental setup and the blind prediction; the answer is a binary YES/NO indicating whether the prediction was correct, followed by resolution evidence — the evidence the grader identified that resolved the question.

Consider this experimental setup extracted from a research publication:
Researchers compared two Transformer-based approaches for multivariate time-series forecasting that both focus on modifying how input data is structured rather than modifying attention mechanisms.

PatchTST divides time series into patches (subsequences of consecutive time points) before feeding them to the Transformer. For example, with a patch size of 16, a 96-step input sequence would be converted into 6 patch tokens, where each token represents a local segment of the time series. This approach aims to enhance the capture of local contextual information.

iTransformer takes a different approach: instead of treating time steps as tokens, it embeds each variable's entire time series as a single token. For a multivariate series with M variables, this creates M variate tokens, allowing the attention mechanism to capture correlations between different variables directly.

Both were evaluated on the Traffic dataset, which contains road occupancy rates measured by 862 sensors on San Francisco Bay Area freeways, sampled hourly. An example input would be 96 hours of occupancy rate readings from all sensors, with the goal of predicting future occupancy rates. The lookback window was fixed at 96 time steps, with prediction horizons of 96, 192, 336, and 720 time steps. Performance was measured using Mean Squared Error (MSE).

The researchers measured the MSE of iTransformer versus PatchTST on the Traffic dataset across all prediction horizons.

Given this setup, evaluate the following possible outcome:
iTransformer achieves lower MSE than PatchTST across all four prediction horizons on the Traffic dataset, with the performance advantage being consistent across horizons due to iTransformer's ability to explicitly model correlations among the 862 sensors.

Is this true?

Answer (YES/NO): YES